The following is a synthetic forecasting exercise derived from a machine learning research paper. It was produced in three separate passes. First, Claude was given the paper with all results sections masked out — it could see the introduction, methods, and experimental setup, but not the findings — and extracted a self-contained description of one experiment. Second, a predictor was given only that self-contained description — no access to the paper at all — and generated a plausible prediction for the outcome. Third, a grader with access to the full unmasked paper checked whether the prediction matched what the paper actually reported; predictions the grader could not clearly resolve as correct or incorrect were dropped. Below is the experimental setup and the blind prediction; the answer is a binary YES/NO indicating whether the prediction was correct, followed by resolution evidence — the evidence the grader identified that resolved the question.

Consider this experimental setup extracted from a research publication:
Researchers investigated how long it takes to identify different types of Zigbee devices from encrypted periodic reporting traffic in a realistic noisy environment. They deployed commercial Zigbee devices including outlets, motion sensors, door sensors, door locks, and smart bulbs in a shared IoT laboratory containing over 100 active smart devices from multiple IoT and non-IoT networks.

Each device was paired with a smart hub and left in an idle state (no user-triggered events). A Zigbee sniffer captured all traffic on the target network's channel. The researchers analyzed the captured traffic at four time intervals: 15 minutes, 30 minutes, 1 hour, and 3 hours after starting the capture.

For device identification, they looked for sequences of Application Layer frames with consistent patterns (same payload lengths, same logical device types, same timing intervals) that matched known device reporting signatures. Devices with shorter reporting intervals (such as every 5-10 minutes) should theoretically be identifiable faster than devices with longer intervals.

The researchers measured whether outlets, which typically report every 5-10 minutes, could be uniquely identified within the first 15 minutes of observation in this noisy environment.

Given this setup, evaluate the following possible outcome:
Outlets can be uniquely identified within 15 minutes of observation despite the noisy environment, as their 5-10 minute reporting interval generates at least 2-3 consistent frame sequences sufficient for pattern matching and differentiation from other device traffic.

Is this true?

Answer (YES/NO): YES